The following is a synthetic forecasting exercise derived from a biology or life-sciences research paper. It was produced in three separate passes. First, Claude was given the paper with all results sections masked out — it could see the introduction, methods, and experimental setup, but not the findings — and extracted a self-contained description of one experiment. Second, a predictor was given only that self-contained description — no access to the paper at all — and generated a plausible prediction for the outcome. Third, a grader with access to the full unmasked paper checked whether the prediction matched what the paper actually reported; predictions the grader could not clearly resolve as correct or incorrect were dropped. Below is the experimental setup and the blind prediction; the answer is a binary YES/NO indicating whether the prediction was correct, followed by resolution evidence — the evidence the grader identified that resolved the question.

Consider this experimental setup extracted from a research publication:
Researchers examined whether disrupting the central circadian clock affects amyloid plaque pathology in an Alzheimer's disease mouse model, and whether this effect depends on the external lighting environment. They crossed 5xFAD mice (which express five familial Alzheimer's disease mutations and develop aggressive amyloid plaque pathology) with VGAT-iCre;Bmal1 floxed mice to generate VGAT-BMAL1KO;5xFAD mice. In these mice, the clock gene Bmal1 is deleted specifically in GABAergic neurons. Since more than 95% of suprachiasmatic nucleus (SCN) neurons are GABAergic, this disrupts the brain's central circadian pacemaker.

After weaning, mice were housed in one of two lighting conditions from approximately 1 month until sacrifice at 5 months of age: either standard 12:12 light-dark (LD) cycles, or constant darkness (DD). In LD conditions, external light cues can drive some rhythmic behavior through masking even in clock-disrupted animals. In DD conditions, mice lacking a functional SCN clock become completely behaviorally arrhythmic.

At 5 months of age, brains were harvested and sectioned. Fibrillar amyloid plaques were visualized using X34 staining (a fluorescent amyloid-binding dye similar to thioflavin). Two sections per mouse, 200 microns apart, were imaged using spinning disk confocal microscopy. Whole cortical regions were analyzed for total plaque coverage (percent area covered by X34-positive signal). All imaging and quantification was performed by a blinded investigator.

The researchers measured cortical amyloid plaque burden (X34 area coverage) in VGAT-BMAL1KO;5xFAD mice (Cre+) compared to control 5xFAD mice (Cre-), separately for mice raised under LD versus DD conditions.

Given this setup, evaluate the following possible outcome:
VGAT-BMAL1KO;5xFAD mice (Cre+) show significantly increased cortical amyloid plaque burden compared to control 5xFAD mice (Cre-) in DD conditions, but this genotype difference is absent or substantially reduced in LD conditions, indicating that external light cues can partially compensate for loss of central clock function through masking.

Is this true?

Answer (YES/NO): NO